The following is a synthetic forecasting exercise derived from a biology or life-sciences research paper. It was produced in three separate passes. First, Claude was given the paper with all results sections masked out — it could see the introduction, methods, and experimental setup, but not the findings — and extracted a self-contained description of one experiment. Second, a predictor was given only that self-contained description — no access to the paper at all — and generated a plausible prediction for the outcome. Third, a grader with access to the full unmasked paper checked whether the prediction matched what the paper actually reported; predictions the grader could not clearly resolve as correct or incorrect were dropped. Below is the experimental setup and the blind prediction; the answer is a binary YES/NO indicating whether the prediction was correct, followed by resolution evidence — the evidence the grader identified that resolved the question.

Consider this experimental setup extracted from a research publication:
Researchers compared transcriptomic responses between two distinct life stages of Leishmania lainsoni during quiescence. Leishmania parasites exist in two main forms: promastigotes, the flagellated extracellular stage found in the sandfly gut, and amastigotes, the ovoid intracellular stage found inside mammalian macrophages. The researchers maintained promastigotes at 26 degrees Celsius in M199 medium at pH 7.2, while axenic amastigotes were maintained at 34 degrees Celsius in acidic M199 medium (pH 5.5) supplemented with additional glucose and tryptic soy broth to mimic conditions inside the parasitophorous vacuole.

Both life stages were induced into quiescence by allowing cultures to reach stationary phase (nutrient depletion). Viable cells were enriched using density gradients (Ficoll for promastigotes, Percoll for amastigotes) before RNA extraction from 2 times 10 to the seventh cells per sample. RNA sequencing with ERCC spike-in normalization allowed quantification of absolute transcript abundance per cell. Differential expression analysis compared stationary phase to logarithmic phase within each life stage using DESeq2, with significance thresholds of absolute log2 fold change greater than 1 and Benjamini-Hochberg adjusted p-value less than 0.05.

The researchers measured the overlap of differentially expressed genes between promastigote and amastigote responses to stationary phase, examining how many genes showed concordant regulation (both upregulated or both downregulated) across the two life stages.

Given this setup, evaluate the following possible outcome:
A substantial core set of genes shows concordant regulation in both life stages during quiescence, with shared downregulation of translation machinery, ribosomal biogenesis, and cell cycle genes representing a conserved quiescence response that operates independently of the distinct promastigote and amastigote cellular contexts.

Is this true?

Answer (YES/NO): NO